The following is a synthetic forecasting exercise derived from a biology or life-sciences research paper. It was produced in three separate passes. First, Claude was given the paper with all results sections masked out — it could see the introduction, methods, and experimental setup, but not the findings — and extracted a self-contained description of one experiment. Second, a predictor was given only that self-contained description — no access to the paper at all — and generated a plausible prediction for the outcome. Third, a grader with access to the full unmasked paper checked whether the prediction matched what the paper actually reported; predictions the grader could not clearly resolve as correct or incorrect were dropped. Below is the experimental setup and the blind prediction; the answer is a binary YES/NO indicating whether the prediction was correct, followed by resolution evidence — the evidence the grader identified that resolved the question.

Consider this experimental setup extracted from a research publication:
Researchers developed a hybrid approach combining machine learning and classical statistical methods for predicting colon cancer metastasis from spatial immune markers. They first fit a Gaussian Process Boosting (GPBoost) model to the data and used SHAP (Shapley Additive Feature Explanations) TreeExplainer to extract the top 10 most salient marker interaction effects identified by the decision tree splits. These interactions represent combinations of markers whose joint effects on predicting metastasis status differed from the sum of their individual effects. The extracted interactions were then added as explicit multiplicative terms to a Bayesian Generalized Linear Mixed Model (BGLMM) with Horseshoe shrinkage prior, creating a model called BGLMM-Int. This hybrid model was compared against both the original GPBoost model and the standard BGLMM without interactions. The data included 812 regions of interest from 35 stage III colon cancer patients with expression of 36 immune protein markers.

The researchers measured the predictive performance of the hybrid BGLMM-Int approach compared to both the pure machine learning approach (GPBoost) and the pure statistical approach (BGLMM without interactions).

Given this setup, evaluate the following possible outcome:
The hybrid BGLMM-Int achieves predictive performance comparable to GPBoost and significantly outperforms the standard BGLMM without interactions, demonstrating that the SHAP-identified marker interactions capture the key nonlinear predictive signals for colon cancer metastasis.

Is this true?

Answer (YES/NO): YES